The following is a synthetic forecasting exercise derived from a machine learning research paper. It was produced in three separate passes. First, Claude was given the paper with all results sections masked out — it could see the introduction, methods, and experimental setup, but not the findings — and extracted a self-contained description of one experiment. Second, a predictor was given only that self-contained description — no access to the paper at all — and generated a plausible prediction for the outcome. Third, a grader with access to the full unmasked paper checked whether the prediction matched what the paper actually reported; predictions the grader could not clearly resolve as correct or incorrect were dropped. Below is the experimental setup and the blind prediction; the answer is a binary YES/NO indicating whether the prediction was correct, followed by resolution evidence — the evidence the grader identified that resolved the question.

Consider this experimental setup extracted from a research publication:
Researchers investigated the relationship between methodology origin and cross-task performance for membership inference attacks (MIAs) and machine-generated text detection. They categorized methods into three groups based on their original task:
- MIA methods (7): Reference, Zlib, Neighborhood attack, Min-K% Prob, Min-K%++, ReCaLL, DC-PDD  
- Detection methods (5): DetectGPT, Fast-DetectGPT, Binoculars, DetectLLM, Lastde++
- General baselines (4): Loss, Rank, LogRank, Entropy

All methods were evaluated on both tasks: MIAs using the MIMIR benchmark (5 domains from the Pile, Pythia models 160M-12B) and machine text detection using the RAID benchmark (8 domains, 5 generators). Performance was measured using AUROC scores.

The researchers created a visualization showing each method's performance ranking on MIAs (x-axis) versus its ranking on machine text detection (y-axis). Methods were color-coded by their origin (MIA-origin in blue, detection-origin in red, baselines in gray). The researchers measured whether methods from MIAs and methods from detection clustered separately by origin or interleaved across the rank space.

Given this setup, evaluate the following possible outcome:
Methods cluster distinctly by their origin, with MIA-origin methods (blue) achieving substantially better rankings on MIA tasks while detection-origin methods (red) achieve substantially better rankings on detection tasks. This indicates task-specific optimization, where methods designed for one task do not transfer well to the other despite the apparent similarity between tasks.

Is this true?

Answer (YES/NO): NO